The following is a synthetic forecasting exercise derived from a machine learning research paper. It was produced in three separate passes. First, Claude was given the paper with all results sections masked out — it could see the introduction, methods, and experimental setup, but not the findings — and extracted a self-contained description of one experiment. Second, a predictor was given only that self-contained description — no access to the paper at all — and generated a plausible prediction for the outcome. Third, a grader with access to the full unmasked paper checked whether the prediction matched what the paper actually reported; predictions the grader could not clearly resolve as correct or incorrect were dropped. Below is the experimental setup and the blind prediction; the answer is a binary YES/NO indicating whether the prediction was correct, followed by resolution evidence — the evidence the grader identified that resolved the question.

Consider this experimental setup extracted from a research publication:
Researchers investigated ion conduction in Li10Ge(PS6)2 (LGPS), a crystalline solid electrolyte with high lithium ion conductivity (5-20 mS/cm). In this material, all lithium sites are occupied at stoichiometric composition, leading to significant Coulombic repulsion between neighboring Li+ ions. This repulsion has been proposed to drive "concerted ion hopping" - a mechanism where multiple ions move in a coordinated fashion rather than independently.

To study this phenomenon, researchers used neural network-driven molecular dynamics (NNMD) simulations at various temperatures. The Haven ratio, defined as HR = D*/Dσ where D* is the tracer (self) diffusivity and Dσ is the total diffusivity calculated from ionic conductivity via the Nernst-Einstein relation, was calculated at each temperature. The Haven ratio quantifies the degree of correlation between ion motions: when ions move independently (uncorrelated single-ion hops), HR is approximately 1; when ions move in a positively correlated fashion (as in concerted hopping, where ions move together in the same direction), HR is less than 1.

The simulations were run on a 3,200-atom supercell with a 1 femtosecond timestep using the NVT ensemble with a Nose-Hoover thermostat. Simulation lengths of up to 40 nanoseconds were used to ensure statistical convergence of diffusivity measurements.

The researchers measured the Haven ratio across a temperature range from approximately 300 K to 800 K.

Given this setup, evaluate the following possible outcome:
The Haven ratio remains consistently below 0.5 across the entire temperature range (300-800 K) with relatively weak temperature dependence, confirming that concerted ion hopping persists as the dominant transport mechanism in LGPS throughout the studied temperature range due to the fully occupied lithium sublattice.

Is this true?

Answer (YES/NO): NO